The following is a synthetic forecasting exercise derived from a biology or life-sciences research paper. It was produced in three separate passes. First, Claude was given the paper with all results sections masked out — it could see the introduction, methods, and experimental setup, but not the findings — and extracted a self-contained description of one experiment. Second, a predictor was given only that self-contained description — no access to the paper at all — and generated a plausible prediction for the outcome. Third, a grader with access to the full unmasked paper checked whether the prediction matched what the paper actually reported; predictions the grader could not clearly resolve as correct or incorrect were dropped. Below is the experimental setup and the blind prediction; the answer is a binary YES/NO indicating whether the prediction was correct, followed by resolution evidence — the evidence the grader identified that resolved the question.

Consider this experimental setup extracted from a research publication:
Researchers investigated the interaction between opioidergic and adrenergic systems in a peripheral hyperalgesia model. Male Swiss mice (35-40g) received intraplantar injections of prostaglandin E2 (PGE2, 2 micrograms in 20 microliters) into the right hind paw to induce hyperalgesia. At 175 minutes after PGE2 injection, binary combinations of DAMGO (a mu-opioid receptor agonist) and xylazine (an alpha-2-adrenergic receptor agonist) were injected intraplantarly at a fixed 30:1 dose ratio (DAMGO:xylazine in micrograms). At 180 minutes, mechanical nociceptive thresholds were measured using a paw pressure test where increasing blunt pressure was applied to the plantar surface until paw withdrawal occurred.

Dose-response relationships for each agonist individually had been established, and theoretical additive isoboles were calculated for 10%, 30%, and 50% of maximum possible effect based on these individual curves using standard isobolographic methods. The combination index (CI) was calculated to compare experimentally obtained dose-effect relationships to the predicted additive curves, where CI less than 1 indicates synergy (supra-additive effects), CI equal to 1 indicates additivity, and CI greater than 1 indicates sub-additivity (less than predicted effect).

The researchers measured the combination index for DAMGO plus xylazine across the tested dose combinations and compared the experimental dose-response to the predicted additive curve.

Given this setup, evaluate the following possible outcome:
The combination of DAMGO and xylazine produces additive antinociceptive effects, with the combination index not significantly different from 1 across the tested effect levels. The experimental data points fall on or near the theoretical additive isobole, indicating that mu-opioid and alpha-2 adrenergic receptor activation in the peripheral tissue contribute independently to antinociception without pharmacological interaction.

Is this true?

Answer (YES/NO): YES